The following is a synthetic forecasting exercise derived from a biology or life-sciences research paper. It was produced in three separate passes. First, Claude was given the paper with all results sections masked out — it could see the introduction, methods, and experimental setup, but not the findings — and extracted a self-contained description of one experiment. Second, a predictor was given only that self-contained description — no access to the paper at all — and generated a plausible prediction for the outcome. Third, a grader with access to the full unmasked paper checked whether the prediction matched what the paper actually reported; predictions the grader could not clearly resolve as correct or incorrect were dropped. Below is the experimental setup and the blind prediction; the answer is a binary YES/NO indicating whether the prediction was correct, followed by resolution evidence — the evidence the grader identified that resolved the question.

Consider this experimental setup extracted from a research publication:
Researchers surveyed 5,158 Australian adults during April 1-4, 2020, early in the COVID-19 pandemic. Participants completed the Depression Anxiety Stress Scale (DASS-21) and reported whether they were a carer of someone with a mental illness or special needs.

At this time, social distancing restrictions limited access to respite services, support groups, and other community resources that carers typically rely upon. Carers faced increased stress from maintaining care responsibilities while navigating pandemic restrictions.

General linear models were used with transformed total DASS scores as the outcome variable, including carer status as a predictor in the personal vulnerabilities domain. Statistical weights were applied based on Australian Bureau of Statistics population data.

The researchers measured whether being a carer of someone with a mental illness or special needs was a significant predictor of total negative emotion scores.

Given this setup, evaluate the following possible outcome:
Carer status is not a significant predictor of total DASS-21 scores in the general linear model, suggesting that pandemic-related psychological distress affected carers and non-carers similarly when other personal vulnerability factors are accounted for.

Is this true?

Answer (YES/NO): NO